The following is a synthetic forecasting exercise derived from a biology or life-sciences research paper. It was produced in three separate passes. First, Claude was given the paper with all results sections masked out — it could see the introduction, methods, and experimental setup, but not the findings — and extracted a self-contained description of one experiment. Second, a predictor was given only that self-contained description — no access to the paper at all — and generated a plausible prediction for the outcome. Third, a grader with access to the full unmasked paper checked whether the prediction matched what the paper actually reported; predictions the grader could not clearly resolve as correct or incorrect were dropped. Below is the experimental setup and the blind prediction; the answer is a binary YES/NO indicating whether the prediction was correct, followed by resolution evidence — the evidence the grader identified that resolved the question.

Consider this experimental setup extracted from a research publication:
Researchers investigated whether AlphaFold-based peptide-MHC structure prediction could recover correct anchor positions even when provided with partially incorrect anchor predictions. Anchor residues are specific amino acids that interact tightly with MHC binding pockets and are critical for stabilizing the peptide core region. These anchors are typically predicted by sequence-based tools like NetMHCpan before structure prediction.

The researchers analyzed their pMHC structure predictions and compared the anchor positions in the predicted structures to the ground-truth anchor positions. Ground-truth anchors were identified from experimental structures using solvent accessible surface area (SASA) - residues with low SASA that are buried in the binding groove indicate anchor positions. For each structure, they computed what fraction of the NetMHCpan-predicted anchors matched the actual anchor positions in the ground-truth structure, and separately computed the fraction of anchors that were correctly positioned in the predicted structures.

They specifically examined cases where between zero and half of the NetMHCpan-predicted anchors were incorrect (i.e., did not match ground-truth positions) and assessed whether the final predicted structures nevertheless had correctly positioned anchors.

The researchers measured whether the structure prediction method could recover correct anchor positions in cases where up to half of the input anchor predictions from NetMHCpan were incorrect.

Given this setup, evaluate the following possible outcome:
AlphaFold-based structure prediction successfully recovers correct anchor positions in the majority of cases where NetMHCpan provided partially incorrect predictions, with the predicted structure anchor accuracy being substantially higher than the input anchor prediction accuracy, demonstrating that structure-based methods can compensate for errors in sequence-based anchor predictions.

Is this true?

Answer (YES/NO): YES